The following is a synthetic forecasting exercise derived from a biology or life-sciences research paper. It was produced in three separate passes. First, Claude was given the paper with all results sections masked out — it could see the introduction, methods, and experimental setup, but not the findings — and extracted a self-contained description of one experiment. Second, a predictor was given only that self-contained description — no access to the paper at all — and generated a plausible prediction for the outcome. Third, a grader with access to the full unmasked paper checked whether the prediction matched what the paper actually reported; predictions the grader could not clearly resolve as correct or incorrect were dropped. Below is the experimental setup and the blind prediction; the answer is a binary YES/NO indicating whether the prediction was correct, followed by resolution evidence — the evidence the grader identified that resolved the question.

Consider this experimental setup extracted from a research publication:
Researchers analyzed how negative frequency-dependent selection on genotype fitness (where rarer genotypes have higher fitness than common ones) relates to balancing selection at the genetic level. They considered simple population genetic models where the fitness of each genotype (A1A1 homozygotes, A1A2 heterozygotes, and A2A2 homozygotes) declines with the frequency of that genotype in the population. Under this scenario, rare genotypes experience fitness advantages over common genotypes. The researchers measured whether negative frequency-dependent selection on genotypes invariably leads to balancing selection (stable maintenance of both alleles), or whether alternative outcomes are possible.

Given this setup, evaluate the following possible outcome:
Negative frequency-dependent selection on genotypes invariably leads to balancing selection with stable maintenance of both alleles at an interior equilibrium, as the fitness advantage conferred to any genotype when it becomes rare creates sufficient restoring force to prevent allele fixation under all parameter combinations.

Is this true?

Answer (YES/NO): NO